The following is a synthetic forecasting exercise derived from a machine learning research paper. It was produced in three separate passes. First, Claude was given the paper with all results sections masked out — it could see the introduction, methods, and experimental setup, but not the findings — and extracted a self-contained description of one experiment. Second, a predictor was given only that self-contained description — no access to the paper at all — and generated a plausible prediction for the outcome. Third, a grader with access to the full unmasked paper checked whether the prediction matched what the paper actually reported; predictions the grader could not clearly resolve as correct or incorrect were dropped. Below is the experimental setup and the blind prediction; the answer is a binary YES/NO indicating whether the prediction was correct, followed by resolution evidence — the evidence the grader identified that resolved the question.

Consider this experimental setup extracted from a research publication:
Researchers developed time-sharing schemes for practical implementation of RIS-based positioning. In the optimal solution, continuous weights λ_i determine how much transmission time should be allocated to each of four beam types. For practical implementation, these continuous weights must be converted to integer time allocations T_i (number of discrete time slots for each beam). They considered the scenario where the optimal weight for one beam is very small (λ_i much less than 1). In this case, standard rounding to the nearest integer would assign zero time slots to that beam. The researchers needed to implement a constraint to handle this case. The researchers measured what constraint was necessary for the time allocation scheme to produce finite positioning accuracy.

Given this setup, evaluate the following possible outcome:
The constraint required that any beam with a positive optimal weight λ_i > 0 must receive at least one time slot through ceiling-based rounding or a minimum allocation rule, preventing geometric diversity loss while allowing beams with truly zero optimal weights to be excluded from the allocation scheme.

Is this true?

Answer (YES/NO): NO